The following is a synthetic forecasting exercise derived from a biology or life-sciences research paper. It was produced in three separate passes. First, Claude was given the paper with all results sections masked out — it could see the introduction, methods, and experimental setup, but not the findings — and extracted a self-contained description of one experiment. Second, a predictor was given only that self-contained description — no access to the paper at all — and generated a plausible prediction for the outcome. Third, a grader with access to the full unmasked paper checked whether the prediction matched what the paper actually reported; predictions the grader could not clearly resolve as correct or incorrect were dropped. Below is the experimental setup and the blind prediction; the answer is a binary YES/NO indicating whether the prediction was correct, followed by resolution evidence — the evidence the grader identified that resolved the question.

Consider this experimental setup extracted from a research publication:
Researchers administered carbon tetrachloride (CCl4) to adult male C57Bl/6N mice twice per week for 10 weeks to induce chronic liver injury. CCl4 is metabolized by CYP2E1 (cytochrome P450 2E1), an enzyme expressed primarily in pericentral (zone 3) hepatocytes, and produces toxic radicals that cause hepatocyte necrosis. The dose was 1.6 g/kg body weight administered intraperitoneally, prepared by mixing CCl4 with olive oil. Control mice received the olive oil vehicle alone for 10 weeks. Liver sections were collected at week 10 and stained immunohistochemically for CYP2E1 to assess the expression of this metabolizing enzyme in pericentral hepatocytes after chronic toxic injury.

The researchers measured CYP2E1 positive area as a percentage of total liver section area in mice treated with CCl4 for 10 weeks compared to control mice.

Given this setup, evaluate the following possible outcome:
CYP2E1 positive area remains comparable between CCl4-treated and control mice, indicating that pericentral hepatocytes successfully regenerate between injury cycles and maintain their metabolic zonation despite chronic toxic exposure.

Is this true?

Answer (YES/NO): YES